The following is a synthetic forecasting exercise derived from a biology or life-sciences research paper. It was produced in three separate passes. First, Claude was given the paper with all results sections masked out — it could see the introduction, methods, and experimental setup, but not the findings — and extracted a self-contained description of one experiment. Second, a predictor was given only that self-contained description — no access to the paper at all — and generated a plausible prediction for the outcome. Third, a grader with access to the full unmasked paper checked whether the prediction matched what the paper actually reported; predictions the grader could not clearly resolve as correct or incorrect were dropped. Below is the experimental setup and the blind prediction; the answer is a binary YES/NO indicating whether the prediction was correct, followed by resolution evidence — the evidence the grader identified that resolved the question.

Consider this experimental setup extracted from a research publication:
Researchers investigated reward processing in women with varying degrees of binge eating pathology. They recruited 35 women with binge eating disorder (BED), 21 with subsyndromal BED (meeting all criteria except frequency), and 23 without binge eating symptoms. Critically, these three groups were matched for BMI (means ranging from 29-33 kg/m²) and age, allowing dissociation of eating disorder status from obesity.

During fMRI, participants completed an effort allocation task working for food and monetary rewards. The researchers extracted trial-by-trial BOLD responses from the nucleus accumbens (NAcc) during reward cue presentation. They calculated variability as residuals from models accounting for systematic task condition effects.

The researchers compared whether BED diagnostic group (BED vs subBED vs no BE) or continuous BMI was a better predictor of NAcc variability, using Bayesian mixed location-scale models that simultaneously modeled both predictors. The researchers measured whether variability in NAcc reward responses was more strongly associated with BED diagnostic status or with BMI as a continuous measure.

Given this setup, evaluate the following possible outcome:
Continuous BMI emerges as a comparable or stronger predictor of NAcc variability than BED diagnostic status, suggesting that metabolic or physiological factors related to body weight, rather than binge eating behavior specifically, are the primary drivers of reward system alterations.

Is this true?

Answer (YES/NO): YES